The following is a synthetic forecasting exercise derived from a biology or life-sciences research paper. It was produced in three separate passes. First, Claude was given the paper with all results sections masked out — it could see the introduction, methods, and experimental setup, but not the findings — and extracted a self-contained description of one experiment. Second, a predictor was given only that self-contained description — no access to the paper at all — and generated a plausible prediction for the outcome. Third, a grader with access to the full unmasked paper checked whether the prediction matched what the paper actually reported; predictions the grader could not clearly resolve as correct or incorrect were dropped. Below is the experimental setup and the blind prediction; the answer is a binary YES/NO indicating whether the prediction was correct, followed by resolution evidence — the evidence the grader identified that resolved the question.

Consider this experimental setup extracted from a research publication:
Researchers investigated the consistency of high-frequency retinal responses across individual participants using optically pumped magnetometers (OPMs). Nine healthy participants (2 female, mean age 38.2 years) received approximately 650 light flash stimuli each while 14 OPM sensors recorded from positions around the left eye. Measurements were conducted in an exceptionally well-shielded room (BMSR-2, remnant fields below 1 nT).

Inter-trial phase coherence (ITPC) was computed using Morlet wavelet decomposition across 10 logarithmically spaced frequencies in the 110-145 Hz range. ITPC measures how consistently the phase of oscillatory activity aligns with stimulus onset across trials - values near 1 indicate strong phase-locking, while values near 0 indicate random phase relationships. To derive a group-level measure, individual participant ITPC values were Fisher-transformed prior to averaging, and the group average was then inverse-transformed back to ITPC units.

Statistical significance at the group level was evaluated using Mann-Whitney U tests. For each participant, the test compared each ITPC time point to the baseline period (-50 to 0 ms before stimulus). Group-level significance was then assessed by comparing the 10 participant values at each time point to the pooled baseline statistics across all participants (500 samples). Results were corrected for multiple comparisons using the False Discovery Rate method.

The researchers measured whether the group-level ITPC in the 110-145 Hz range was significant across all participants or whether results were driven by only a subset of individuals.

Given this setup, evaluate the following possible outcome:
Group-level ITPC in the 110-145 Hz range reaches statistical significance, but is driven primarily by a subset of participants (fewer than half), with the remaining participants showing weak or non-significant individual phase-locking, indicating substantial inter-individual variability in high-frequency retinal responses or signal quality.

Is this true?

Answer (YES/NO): NO